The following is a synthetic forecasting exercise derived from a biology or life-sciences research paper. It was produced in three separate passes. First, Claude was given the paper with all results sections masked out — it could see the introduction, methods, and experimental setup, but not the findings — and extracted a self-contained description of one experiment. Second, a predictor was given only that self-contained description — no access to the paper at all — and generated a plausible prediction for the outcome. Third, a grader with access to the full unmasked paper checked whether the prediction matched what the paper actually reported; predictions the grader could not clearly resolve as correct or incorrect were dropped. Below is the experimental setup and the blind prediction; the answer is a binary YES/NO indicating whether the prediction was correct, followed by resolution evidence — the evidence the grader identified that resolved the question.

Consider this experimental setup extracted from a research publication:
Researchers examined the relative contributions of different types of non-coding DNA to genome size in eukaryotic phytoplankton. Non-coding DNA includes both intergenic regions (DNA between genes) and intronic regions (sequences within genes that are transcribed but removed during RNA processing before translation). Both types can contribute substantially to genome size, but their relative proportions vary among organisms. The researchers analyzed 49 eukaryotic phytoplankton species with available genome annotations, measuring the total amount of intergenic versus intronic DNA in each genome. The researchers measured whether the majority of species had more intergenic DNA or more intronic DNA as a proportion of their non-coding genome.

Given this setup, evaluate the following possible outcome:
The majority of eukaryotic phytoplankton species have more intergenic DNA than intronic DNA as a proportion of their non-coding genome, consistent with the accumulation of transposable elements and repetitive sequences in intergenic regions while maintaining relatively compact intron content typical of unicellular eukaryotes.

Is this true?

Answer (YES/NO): YES